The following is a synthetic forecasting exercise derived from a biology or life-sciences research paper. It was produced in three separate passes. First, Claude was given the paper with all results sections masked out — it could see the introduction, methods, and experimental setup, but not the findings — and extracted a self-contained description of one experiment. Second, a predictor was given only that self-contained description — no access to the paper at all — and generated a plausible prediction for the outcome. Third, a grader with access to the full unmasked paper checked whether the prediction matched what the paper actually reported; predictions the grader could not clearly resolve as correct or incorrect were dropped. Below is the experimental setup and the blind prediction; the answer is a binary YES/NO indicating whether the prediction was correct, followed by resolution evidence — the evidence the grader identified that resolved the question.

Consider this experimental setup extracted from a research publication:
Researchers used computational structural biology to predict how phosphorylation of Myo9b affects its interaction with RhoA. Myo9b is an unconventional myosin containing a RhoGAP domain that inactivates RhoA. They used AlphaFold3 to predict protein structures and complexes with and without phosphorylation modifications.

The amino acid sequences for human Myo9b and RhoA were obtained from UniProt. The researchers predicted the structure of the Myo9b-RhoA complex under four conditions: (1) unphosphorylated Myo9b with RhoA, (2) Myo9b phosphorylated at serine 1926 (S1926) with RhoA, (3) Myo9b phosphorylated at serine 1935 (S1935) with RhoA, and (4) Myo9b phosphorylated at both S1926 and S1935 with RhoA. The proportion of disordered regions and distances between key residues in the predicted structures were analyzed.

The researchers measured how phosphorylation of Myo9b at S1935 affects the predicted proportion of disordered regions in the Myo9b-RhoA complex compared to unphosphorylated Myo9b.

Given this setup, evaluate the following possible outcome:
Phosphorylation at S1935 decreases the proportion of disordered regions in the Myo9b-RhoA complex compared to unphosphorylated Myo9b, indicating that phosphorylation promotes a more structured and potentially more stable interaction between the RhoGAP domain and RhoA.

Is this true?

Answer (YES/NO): YES